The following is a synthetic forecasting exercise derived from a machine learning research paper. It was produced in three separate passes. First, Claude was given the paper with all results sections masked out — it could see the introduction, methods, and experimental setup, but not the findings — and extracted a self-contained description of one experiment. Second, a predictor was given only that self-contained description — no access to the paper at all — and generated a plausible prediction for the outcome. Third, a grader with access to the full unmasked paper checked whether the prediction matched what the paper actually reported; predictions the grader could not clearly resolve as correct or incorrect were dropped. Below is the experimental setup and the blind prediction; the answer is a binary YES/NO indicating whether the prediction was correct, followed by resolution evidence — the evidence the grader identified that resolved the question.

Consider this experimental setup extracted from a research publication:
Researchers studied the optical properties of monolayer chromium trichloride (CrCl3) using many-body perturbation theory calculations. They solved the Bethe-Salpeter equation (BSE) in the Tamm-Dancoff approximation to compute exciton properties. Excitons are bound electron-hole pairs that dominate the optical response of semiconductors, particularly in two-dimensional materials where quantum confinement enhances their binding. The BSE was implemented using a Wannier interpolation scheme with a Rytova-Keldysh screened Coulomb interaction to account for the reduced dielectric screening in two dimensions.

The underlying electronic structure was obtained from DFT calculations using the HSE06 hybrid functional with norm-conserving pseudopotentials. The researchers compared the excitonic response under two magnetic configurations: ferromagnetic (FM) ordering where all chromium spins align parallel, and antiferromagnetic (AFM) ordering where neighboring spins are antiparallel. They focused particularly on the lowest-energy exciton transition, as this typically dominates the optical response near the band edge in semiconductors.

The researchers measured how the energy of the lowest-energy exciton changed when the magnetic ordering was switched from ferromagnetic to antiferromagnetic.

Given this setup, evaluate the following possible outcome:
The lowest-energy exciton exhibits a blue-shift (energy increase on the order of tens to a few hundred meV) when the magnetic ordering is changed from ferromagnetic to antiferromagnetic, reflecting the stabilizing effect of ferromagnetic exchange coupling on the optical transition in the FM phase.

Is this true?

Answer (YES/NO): YES